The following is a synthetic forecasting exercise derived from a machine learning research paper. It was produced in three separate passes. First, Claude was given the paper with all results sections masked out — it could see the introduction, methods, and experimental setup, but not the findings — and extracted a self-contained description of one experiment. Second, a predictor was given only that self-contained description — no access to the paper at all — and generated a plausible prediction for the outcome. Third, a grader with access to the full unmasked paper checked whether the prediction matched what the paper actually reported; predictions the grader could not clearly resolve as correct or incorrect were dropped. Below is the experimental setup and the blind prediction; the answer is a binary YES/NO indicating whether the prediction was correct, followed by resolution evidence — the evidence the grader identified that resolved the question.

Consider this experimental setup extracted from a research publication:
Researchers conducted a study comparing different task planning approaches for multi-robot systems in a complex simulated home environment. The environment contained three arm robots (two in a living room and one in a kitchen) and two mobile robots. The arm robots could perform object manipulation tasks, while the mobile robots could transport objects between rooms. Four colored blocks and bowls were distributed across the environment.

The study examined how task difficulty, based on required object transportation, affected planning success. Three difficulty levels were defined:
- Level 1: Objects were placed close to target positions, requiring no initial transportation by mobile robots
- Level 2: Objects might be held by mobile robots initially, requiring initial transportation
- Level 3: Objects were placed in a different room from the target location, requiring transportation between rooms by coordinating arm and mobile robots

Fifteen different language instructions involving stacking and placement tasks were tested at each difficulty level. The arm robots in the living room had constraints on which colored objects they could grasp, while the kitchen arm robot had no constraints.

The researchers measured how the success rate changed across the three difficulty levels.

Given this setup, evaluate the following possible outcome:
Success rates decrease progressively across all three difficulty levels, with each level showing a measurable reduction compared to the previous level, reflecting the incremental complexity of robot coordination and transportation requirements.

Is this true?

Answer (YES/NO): NO